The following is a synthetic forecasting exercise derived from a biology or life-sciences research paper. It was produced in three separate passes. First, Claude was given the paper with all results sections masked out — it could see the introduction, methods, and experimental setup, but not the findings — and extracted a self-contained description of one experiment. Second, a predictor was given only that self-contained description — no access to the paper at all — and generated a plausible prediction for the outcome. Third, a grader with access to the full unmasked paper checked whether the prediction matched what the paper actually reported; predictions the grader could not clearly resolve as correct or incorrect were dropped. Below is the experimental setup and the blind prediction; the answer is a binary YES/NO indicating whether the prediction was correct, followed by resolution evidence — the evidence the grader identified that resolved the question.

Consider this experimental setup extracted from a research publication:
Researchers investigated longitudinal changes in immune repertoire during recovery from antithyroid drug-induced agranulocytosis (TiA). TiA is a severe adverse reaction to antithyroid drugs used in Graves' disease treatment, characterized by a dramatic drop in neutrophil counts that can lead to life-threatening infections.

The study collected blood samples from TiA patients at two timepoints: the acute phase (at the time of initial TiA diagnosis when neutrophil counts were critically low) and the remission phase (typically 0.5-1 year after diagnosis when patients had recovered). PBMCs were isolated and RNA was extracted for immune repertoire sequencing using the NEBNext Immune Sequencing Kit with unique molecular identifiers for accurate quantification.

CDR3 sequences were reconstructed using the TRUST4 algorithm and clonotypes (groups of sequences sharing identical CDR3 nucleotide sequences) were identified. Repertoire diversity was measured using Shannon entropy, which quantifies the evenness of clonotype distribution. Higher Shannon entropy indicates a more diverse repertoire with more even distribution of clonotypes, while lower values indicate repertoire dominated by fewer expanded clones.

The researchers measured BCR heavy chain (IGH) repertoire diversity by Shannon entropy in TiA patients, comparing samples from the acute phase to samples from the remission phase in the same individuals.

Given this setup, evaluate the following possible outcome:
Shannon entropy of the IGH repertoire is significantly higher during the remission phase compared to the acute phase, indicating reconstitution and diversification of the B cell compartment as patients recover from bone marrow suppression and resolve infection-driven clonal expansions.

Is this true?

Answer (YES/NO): NO